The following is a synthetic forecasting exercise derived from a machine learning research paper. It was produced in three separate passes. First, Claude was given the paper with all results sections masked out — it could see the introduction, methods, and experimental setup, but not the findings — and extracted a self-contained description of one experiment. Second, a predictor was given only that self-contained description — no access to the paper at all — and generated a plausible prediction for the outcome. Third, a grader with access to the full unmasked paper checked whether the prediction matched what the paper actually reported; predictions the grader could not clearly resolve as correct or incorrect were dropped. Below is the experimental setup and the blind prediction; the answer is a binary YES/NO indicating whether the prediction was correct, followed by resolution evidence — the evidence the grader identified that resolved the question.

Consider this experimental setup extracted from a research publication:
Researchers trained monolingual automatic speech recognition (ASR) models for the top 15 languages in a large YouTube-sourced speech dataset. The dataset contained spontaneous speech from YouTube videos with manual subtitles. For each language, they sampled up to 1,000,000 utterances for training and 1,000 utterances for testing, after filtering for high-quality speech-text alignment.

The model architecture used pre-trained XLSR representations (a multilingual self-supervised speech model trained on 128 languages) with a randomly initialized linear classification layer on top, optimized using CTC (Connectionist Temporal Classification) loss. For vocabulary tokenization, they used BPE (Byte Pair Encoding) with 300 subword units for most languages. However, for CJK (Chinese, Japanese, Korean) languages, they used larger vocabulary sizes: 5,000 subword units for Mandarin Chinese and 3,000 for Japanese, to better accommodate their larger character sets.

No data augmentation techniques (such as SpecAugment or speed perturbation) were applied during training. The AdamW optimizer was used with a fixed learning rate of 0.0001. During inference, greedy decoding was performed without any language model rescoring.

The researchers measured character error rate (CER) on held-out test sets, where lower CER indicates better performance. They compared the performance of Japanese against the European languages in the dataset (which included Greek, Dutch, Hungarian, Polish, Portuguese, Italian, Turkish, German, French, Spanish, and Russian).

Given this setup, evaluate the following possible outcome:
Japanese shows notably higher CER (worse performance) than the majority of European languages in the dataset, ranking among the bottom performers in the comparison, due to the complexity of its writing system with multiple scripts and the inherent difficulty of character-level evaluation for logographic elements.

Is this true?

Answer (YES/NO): YES